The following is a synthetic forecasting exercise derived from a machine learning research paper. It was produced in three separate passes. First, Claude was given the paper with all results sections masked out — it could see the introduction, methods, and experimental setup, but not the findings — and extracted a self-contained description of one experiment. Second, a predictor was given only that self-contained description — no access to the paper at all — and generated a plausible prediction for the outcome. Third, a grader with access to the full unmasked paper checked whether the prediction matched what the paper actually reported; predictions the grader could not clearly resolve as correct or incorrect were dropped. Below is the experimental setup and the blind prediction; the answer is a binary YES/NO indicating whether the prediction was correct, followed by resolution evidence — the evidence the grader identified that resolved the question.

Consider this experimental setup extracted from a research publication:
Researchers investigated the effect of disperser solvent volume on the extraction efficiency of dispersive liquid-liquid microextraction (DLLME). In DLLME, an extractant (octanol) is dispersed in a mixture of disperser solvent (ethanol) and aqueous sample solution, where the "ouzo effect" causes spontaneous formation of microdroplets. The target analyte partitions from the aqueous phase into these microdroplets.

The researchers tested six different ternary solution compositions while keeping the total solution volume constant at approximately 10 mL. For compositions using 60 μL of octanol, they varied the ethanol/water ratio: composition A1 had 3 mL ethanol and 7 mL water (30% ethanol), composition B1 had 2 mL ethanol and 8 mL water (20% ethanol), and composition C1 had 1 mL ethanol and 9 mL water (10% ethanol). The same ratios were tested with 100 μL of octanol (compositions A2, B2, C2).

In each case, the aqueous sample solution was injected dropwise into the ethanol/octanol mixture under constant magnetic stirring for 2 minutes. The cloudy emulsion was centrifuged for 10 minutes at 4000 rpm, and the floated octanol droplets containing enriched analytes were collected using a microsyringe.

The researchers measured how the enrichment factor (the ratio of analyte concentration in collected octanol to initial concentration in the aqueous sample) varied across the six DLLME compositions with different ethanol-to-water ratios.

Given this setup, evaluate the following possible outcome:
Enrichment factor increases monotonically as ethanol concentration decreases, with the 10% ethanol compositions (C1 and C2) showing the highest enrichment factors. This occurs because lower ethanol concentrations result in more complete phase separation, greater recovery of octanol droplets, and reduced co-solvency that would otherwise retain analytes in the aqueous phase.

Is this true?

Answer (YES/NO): NO